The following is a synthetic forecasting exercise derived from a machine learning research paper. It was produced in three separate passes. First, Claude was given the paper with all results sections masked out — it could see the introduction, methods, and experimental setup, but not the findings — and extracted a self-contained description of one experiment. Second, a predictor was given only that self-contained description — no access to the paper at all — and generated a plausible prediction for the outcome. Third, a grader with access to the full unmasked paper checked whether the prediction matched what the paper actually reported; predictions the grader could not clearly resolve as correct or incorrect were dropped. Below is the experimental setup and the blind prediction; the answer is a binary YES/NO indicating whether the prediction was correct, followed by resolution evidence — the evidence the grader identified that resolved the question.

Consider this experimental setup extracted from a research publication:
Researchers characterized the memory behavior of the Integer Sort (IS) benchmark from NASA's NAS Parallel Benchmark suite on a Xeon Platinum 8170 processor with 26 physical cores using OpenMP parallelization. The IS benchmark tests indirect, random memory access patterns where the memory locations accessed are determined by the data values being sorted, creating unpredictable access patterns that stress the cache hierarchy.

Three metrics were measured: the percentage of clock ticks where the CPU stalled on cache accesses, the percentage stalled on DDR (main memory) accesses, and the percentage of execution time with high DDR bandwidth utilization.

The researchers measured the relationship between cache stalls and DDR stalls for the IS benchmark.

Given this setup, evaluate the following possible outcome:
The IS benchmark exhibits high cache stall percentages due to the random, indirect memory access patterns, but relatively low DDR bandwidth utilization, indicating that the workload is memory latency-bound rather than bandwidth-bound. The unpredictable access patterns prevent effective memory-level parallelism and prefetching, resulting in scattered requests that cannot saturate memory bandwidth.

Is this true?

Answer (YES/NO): YES